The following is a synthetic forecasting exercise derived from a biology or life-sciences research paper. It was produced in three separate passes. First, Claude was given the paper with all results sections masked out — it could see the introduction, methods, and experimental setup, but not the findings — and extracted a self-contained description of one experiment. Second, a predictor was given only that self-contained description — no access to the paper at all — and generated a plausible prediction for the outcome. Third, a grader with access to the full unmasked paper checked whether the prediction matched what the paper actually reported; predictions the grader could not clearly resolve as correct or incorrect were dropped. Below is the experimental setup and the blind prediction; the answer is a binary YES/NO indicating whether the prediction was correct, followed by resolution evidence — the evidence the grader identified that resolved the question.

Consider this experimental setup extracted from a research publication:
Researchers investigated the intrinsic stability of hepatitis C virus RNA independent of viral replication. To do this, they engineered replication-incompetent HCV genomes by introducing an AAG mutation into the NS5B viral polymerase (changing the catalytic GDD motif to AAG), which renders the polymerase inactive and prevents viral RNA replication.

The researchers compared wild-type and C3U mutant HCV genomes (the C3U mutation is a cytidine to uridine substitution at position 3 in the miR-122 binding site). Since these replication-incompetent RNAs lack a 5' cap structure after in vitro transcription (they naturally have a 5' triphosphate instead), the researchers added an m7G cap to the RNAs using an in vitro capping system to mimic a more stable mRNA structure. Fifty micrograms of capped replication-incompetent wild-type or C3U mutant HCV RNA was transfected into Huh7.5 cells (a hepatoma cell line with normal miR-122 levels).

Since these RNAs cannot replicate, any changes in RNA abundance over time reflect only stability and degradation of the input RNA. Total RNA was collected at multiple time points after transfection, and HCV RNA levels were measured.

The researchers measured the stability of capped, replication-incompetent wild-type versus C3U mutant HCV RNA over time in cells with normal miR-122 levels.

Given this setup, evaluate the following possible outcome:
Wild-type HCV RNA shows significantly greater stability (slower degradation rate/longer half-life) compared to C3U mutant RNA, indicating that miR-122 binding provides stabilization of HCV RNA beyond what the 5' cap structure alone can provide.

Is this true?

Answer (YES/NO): NO